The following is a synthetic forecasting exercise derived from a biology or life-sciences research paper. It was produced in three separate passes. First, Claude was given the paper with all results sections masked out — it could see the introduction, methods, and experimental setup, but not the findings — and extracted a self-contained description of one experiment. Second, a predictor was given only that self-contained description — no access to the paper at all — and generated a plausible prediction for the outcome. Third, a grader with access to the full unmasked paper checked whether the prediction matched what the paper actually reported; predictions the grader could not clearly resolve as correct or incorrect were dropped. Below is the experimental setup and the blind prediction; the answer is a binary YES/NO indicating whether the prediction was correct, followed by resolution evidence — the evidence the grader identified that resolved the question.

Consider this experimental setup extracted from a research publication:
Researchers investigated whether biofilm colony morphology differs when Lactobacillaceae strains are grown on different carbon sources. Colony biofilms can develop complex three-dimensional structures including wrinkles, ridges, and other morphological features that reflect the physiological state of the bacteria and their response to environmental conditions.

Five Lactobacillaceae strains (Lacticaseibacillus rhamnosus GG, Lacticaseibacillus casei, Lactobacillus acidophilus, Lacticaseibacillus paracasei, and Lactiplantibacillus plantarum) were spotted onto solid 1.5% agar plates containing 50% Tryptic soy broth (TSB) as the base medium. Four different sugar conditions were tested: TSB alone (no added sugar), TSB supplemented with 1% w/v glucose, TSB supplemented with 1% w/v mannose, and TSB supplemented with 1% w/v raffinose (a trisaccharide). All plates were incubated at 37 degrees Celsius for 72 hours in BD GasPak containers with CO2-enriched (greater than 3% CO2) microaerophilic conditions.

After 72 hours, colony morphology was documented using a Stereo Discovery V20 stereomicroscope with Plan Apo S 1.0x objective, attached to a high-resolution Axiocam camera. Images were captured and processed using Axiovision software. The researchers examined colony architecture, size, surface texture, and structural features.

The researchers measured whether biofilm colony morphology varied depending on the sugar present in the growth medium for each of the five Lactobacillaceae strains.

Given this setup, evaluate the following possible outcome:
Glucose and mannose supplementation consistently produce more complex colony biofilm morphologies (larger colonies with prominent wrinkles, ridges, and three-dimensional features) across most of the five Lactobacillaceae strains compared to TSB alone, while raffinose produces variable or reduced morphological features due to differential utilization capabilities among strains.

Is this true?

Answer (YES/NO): NO